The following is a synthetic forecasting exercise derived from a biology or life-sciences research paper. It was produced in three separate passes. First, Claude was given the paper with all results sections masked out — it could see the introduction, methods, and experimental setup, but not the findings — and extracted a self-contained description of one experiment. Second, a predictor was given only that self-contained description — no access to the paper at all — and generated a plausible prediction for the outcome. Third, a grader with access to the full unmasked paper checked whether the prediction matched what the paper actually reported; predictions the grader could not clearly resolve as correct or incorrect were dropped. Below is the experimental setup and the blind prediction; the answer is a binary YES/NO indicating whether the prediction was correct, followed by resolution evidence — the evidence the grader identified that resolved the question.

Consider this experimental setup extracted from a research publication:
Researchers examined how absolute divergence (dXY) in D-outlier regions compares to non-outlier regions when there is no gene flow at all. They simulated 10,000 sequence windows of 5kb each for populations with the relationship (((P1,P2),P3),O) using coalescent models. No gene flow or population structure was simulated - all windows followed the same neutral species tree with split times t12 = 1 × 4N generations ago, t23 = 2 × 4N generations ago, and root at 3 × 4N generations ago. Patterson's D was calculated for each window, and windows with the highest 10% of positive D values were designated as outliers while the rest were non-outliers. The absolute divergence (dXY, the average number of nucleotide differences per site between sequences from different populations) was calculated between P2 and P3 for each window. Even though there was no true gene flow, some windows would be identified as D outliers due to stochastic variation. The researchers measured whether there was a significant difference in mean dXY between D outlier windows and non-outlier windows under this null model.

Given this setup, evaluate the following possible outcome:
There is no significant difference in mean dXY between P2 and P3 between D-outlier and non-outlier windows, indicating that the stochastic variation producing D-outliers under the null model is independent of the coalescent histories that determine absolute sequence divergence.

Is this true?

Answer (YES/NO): NO